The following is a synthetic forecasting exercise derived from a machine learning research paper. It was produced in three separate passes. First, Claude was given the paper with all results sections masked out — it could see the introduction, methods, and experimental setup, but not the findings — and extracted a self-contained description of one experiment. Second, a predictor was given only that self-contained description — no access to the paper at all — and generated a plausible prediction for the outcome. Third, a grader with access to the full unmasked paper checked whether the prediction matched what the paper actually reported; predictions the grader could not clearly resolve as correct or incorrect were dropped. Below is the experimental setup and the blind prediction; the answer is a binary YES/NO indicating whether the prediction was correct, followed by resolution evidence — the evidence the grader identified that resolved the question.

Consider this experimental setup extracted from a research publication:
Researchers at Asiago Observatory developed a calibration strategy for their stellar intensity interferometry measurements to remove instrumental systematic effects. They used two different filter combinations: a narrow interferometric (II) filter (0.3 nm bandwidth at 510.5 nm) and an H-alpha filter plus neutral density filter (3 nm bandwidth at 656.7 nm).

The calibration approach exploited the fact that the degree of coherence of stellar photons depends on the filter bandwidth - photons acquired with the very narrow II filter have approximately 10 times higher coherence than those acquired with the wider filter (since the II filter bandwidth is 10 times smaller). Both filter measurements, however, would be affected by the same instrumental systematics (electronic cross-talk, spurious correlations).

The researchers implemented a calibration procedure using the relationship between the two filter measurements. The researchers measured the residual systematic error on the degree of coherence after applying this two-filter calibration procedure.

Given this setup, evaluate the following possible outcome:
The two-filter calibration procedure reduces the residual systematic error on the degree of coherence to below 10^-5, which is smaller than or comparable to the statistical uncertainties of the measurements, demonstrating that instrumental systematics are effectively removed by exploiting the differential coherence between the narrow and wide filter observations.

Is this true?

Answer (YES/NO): NO